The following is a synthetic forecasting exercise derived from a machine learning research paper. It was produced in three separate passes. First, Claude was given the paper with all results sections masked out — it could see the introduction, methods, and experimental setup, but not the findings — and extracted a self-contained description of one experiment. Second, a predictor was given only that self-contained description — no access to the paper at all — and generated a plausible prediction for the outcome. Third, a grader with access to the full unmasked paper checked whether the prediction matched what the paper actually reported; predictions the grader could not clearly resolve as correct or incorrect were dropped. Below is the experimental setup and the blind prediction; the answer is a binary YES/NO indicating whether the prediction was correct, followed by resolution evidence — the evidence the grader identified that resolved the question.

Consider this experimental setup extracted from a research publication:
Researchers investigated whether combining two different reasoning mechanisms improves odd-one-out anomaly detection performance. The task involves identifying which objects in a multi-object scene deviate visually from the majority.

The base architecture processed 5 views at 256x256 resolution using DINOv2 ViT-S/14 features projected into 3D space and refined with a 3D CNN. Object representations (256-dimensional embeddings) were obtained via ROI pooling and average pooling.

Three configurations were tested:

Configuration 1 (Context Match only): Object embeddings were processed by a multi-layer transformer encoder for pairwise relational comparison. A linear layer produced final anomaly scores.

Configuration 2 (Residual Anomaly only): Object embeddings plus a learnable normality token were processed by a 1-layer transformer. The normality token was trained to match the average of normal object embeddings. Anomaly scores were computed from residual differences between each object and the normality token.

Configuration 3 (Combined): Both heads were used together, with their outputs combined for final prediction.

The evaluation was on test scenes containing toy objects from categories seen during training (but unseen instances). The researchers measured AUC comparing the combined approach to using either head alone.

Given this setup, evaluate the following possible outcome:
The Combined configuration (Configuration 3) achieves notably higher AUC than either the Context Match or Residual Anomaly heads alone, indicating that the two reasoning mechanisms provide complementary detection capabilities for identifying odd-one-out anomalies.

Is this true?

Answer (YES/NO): NO